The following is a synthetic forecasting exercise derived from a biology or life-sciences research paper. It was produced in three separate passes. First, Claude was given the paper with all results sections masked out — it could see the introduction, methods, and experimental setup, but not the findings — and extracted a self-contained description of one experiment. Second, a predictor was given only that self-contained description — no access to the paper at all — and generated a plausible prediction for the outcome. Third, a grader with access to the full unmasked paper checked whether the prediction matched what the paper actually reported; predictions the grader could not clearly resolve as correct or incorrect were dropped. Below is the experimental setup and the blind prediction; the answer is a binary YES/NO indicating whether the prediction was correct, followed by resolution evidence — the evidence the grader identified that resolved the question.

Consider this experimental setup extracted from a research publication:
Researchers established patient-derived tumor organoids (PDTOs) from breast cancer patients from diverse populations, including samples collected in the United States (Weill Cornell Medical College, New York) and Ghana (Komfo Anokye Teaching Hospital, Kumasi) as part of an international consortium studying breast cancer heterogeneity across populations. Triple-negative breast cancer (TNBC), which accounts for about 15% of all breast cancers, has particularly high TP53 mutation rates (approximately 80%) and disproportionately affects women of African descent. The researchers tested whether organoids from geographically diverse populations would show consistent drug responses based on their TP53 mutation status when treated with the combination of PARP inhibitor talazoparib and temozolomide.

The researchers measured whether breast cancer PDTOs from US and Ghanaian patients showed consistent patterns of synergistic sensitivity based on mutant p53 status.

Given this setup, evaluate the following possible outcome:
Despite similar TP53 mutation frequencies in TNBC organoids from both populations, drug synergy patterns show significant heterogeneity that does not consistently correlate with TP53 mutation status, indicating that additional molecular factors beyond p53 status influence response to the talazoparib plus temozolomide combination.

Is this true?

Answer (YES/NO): NO